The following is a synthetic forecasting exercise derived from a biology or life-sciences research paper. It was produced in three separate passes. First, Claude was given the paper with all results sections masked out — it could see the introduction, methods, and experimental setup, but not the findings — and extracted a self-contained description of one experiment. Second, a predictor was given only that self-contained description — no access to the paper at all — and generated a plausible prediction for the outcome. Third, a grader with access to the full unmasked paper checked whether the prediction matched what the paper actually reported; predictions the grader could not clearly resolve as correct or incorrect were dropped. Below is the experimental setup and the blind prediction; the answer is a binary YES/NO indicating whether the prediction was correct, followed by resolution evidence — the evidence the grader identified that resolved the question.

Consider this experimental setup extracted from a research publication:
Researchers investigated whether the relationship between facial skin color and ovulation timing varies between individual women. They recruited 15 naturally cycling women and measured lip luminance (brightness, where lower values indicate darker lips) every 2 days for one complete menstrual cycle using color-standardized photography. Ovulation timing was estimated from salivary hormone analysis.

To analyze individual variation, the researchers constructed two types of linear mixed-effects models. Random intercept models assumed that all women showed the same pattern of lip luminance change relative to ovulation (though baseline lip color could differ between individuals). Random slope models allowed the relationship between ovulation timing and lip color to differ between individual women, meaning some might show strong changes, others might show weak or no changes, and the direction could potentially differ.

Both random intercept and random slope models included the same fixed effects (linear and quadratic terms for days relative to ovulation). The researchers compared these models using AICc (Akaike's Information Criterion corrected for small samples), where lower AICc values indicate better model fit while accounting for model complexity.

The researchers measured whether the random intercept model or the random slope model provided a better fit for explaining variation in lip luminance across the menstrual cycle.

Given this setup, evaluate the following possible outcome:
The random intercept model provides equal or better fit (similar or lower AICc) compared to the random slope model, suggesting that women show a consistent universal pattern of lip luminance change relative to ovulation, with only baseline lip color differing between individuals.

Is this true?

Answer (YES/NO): YES